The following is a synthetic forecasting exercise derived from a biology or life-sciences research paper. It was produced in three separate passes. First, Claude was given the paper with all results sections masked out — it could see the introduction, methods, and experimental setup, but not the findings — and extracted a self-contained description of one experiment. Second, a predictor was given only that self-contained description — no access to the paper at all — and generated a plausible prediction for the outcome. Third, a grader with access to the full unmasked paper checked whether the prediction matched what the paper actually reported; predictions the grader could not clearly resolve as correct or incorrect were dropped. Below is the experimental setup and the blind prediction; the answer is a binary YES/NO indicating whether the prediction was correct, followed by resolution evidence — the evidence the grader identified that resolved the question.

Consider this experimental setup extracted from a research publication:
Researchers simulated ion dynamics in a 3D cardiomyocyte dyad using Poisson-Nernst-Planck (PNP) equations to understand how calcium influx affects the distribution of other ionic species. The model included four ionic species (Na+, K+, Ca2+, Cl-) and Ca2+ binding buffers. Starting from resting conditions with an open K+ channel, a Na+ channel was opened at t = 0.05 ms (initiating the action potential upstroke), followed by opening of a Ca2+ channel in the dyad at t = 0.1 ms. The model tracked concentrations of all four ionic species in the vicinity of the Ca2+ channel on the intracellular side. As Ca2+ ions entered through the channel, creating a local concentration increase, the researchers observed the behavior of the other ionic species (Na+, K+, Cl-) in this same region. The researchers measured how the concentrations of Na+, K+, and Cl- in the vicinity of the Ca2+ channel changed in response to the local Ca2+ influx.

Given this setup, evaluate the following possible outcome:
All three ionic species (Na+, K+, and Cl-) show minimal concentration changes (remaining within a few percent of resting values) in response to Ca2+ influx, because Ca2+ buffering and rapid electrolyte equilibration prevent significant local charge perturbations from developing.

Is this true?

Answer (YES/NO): NO